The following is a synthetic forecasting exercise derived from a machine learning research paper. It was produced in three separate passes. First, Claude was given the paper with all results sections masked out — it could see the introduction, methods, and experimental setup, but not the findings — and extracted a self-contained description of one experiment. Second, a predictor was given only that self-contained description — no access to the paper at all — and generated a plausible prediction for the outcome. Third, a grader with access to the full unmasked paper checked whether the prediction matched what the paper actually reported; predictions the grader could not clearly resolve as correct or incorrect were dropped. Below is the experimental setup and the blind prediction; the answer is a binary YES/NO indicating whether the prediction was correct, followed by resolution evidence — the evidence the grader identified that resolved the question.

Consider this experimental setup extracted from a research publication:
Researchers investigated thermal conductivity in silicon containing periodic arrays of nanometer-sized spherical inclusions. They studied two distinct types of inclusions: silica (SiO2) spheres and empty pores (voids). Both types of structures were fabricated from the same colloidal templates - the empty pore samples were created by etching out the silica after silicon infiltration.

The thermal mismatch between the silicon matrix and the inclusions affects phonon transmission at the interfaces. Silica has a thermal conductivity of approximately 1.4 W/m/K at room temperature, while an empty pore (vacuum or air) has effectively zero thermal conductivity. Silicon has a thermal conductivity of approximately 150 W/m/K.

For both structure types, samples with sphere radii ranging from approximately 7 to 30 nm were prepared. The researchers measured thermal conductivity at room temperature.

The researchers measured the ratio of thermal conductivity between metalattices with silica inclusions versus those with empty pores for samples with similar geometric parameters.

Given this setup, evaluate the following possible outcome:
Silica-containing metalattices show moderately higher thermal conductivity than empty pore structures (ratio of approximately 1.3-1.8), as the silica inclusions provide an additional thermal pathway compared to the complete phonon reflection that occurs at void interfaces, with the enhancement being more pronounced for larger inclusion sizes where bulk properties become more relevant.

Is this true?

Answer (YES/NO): NO